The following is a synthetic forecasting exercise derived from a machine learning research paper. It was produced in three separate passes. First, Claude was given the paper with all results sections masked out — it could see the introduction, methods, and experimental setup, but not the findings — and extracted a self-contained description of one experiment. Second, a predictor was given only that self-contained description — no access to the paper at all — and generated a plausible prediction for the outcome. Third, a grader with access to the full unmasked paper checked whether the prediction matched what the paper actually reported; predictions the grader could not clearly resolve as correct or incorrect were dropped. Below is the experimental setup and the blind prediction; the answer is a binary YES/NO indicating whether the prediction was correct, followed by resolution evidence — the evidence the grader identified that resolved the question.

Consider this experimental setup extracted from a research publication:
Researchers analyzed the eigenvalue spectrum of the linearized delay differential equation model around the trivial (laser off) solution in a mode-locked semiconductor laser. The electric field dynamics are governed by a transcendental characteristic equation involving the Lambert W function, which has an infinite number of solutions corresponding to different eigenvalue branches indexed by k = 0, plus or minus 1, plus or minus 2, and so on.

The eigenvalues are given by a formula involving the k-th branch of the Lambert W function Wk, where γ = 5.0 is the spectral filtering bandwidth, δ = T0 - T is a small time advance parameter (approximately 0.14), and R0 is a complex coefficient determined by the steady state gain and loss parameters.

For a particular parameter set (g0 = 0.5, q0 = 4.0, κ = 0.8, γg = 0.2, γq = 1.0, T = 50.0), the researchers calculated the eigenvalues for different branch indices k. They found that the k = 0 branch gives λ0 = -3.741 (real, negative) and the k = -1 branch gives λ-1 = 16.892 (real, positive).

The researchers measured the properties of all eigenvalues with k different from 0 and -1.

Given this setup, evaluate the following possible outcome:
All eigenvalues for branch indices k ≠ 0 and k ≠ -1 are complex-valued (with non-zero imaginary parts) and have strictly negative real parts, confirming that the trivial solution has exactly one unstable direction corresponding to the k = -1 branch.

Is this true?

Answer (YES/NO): NO